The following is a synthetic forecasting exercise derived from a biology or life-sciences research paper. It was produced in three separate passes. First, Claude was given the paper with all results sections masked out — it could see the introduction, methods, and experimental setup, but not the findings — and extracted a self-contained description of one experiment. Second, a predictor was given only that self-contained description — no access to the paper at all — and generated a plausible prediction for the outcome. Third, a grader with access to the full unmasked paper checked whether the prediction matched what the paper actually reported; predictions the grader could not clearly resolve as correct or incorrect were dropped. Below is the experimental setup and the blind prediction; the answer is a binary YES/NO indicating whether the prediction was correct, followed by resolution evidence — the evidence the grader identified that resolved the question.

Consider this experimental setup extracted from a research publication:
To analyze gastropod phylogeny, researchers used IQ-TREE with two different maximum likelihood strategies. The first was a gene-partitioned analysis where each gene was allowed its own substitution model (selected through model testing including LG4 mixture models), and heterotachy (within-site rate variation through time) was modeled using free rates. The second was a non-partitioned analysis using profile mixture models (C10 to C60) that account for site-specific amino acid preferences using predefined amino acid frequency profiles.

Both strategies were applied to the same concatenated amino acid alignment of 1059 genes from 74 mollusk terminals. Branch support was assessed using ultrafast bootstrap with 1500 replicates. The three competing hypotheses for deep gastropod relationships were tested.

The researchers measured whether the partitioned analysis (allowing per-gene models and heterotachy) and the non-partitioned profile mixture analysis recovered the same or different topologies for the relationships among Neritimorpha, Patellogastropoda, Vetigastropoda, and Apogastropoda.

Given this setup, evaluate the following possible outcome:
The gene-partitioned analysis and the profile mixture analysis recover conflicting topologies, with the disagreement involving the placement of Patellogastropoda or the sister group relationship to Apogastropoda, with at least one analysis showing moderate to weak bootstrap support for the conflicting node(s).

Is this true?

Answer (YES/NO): NO